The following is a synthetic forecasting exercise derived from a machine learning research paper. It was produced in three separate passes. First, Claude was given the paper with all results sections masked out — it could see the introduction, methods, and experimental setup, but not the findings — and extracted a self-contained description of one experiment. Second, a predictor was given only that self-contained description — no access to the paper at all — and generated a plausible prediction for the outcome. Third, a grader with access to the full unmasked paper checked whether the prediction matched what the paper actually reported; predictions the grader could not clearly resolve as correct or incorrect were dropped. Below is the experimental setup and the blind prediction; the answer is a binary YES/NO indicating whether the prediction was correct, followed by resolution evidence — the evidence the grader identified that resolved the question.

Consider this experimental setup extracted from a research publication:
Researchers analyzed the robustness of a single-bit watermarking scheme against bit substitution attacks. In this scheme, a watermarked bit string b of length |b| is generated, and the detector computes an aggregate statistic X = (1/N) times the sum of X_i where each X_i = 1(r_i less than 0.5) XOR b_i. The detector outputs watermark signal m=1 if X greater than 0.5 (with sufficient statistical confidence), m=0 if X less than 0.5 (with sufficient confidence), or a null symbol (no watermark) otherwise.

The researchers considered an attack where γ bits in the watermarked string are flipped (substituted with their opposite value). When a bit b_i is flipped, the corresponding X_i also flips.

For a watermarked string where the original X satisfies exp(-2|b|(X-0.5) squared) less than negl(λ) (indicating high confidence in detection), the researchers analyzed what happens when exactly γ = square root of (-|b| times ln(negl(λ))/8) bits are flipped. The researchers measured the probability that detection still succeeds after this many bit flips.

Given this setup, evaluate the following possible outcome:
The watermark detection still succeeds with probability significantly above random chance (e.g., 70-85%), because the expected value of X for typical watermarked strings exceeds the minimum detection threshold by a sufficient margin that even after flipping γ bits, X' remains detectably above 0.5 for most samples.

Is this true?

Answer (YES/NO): NO